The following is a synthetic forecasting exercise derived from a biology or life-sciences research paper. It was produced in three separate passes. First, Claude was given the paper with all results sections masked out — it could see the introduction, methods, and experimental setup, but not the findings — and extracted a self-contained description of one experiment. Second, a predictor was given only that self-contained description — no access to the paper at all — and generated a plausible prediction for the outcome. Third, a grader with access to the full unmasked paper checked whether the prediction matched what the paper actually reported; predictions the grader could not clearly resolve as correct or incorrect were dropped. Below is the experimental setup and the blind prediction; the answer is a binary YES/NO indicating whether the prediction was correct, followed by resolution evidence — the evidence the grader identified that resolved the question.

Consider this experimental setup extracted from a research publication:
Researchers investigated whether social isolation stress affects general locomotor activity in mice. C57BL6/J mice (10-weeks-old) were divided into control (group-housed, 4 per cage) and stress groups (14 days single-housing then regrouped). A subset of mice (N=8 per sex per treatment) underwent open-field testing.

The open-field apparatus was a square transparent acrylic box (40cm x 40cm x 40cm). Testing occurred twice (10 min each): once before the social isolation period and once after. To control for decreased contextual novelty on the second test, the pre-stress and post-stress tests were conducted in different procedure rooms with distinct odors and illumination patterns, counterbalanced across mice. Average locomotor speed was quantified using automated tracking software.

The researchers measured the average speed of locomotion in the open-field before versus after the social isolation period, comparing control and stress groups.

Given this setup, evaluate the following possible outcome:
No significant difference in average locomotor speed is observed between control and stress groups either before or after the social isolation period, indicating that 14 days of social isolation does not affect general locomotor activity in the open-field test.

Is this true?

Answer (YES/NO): YES